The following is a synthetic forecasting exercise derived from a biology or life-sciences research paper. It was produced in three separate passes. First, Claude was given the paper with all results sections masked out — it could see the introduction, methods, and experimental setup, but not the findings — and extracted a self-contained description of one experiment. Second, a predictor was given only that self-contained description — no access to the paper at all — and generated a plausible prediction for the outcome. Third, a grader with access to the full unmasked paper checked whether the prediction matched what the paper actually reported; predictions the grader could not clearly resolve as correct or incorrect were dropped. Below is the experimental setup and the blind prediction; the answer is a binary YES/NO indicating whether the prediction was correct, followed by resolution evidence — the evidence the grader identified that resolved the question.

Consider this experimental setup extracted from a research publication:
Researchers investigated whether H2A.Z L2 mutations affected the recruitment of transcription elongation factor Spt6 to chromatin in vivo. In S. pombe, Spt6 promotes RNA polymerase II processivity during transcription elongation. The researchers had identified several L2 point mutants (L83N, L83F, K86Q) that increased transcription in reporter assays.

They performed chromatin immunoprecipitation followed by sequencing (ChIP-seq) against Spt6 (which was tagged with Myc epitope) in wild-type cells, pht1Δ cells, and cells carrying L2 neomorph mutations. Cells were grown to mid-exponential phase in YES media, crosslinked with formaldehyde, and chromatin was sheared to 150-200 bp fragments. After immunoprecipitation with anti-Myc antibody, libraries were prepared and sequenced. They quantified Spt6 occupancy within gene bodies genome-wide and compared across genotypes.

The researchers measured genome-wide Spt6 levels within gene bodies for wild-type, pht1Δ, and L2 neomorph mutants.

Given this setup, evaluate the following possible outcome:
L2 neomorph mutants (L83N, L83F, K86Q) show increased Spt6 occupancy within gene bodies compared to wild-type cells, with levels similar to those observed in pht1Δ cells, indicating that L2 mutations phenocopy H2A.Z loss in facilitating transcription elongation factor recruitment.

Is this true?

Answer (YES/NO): NO